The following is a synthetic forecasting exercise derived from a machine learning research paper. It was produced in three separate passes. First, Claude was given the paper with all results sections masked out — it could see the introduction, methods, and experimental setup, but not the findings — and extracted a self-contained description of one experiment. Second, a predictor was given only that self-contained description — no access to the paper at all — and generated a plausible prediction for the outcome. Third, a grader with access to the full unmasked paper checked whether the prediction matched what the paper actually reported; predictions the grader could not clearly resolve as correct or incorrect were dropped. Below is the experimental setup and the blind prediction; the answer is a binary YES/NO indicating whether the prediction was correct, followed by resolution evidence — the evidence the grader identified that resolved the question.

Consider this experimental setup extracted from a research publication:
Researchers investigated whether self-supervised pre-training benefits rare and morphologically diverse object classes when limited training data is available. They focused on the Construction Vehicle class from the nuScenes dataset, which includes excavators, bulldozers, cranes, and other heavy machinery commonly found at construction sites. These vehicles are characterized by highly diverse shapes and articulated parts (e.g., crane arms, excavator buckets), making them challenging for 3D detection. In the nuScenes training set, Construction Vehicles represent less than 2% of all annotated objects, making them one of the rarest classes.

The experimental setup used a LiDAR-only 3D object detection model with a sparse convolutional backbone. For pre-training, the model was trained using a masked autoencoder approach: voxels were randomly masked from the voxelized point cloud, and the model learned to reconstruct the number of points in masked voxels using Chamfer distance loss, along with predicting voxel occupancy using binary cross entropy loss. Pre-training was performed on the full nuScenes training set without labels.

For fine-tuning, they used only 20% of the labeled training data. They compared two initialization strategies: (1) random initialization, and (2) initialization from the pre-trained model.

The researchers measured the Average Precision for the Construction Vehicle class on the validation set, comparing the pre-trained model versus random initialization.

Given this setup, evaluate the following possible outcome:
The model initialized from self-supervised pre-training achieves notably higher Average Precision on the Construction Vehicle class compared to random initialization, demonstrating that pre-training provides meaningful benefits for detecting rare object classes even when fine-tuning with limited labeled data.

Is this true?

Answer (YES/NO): NO